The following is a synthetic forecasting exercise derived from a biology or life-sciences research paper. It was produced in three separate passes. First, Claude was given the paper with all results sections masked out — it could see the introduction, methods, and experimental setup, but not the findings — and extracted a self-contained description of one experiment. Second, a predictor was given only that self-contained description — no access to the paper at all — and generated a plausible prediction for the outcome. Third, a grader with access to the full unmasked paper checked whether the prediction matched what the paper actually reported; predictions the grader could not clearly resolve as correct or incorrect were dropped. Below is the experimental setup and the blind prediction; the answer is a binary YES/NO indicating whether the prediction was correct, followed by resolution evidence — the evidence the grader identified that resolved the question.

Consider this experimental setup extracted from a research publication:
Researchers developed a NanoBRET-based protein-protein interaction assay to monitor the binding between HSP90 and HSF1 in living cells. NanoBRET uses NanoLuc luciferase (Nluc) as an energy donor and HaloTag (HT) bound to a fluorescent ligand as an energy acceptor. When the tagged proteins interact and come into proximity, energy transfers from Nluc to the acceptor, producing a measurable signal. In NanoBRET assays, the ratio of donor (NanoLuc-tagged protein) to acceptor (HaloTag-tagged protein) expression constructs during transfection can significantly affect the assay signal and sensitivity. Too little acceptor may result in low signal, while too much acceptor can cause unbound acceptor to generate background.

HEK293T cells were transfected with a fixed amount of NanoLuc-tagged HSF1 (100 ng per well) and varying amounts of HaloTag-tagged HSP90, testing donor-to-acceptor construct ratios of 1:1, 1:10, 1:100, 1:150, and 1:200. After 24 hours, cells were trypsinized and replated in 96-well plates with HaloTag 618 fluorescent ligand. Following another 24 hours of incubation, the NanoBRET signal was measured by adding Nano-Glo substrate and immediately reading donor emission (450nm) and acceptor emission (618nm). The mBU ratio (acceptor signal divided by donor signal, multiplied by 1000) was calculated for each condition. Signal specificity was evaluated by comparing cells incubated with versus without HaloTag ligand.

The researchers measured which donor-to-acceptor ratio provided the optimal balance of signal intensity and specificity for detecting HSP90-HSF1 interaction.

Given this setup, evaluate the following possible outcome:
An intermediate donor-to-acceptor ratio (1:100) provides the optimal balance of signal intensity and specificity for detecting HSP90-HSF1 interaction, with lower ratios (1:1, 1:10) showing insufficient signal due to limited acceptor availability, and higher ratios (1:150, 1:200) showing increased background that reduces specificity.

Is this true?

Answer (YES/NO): NO